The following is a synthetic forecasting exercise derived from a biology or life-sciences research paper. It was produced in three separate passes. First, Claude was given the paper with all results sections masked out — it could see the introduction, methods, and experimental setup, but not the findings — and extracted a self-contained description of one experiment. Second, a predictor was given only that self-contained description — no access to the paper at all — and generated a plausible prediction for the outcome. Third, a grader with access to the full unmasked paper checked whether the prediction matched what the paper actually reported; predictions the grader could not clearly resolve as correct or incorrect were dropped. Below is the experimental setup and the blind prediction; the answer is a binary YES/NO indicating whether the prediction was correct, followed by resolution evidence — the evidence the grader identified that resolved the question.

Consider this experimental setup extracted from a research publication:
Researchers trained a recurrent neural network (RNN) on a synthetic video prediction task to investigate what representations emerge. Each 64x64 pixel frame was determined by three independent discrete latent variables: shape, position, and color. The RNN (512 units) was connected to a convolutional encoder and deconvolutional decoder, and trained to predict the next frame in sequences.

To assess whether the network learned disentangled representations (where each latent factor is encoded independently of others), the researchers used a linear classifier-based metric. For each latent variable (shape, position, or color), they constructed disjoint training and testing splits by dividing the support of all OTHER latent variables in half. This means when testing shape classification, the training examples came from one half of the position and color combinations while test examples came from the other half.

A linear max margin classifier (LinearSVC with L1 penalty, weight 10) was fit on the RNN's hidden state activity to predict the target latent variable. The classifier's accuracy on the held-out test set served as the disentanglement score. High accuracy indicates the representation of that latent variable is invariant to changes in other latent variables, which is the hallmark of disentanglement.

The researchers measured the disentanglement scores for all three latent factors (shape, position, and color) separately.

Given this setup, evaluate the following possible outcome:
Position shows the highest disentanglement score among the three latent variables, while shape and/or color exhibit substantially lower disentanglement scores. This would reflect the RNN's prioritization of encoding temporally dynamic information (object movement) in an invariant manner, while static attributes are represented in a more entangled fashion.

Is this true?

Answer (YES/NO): NO